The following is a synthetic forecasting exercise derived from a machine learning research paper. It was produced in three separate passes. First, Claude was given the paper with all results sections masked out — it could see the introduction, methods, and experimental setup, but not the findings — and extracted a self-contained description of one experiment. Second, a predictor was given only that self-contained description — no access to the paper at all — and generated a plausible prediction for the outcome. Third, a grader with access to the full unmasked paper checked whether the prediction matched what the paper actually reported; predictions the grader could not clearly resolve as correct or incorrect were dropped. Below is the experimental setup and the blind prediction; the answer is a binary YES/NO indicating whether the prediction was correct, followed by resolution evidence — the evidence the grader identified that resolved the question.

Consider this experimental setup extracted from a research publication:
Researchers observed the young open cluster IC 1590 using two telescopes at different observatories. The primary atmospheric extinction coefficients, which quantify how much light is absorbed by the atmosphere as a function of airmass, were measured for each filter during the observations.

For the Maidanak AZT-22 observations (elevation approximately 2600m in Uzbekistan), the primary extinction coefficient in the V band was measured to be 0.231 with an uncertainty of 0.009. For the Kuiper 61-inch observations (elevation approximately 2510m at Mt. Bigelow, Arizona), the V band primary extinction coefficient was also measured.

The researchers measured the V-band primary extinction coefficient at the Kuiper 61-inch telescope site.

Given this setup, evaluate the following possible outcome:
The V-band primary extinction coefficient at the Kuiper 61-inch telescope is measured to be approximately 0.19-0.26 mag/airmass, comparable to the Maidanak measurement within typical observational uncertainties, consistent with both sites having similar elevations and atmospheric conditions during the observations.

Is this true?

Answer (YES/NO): NO